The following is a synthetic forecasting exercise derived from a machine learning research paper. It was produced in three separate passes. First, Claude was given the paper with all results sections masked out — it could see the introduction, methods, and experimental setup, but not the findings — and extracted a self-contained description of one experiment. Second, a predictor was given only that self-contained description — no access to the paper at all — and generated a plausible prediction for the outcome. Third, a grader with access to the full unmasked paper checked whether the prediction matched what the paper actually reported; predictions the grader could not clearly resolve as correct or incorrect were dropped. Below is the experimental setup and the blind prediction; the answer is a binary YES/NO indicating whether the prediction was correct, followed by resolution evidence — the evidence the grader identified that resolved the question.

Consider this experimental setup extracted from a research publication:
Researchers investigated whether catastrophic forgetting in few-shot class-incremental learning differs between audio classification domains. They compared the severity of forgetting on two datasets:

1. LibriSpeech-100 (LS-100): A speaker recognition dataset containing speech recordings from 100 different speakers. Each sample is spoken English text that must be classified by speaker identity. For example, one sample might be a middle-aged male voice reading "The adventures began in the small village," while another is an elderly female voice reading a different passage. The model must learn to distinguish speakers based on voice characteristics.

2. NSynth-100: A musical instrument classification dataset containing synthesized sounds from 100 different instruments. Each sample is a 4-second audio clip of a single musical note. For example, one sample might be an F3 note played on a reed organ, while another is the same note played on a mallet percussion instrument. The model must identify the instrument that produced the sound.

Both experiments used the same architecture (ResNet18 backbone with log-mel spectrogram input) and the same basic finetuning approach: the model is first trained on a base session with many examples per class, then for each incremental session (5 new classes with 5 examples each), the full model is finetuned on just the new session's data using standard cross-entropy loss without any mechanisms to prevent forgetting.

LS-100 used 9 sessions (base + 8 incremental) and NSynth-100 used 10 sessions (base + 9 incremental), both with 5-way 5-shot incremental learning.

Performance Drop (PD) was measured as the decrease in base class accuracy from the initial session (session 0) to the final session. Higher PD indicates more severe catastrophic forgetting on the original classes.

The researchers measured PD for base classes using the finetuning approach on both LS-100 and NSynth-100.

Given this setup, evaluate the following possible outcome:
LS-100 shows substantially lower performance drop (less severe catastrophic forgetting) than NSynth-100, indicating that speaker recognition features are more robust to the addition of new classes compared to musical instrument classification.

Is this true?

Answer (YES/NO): NO